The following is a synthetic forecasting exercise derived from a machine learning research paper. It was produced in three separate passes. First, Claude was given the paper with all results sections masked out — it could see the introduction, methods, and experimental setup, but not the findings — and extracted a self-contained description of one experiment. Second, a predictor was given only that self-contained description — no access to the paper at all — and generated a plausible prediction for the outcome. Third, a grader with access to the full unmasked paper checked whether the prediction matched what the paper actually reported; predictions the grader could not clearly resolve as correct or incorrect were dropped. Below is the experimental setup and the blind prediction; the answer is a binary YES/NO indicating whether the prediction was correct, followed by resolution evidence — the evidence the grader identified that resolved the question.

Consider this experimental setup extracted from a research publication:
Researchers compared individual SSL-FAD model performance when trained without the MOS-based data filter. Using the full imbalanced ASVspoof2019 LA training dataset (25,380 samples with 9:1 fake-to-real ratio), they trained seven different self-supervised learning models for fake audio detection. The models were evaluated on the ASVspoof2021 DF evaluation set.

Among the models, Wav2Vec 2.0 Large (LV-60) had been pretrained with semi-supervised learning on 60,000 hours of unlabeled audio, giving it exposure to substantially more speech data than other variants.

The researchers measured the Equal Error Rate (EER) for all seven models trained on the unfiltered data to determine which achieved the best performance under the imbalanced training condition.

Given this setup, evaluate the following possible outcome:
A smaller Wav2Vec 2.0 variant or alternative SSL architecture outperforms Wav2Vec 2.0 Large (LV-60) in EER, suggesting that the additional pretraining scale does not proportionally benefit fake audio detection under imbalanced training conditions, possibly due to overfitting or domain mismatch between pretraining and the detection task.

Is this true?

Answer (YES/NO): NO